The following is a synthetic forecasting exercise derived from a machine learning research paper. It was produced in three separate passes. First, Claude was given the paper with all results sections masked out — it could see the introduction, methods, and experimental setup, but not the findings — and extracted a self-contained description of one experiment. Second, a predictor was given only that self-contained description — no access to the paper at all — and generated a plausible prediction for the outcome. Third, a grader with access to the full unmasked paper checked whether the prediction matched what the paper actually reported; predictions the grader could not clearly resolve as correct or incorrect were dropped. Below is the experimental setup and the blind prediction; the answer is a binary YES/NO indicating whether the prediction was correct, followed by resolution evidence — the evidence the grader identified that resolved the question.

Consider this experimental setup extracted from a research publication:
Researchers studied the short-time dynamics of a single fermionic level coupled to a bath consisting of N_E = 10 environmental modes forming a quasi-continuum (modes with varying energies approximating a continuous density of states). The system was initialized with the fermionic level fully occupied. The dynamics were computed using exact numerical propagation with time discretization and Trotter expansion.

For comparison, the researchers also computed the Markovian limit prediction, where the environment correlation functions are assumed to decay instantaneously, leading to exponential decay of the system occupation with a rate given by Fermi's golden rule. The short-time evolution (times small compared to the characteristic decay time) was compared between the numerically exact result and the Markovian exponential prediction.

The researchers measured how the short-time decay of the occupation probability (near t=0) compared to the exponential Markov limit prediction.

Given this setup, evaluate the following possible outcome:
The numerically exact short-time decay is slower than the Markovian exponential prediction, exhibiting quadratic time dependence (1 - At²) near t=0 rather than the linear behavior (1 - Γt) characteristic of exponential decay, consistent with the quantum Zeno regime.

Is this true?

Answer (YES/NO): YES